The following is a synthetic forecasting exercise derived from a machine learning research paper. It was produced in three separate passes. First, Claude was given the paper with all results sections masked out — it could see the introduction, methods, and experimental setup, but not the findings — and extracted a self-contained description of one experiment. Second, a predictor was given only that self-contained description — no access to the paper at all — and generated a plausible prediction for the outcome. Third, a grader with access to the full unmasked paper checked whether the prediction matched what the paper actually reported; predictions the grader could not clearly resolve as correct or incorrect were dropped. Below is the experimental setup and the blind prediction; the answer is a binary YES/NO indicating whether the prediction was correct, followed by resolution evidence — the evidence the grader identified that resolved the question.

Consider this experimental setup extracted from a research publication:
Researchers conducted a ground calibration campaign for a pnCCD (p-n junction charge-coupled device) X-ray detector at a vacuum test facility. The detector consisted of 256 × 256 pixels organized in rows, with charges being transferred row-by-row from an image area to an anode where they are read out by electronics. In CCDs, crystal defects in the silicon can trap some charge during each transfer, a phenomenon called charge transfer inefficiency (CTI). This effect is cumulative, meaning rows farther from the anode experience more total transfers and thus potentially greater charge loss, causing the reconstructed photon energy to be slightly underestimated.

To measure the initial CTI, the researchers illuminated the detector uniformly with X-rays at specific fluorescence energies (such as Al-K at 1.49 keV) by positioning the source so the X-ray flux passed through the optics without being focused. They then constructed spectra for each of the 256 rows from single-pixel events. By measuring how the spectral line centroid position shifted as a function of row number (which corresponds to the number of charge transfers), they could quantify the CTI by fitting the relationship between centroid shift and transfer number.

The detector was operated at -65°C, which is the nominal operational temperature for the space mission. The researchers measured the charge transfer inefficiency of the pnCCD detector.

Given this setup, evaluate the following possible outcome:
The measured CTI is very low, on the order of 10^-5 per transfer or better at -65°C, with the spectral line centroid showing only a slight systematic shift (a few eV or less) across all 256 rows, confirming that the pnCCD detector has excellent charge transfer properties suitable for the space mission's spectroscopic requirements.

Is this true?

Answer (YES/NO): NO